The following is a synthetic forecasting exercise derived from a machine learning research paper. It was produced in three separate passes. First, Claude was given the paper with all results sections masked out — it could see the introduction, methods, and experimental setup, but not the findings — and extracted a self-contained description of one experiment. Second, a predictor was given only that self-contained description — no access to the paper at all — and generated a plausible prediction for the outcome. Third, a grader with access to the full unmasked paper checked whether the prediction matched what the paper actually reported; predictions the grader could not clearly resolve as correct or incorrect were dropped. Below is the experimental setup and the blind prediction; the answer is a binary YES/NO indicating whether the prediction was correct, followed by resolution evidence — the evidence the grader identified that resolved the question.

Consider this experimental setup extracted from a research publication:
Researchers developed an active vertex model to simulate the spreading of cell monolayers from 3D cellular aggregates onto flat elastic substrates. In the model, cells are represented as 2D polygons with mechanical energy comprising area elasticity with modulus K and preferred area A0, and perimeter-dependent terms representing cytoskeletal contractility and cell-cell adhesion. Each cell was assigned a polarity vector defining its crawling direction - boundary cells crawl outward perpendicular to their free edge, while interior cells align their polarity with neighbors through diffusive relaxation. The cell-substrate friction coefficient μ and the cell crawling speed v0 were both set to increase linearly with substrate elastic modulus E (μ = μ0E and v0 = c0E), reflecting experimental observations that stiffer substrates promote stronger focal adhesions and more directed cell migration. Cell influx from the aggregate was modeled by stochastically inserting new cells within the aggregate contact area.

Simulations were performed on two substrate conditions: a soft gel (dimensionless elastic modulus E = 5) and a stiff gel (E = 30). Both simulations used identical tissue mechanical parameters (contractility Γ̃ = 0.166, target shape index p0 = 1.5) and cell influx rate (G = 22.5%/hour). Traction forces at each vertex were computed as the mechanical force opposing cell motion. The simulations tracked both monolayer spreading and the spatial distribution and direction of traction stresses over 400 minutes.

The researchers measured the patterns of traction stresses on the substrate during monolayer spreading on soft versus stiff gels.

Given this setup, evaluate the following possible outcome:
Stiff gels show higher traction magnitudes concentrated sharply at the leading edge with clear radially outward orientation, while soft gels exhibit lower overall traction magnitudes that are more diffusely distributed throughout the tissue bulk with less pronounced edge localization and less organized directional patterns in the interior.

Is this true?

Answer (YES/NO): NO